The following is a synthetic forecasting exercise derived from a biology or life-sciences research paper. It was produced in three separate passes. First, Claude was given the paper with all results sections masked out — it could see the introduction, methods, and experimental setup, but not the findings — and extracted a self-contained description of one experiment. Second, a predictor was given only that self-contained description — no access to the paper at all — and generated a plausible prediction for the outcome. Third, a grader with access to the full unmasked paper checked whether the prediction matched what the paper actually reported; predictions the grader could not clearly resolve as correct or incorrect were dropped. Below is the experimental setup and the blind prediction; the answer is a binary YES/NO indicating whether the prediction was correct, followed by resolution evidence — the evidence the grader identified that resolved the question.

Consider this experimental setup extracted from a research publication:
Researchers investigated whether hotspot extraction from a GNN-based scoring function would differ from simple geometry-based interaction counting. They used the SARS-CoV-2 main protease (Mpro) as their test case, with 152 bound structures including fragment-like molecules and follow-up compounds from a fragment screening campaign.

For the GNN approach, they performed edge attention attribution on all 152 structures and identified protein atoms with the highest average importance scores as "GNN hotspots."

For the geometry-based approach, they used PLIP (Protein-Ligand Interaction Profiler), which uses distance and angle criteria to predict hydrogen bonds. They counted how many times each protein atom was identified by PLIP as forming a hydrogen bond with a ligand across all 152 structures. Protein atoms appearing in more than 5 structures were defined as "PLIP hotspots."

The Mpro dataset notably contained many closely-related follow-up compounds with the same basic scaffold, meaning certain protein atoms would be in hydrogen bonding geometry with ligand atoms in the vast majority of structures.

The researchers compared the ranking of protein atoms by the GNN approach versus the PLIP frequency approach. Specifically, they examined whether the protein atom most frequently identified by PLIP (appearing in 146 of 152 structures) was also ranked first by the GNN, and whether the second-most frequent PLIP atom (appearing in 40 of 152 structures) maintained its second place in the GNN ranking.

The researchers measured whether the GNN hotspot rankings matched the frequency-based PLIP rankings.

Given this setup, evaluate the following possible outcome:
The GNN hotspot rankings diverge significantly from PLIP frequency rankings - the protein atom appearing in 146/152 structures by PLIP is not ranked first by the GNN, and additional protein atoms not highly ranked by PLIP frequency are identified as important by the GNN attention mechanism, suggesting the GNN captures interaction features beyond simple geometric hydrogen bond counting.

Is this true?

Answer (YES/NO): YES